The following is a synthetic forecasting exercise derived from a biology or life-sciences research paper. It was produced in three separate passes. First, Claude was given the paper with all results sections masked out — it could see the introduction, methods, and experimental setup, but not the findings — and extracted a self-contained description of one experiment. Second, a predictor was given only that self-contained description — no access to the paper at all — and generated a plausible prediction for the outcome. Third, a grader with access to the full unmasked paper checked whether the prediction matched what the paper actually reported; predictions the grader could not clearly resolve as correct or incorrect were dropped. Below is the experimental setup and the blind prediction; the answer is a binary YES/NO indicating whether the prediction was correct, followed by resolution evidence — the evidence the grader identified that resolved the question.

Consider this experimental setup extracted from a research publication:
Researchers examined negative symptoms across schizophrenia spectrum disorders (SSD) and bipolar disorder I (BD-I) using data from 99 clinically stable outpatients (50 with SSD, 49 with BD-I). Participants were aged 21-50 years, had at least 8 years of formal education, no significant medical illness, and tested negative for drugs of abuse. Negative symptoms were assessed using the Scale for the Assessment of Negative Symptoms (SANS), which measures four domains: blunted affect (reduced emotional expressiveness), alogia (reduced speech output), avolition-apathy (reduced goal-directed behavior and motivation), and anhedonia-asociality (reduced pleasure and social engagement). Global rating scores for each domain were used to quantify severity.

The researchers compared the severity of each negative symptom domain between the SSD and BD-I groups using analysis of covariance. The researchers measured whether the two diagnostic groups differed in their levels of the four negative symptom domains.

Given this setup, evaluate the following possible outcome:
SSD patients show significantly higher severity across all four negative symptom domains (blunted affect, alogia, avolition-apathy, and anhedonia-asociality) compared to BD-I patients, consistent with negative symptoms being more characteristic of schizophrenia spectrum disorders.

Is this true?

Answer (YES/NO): NO